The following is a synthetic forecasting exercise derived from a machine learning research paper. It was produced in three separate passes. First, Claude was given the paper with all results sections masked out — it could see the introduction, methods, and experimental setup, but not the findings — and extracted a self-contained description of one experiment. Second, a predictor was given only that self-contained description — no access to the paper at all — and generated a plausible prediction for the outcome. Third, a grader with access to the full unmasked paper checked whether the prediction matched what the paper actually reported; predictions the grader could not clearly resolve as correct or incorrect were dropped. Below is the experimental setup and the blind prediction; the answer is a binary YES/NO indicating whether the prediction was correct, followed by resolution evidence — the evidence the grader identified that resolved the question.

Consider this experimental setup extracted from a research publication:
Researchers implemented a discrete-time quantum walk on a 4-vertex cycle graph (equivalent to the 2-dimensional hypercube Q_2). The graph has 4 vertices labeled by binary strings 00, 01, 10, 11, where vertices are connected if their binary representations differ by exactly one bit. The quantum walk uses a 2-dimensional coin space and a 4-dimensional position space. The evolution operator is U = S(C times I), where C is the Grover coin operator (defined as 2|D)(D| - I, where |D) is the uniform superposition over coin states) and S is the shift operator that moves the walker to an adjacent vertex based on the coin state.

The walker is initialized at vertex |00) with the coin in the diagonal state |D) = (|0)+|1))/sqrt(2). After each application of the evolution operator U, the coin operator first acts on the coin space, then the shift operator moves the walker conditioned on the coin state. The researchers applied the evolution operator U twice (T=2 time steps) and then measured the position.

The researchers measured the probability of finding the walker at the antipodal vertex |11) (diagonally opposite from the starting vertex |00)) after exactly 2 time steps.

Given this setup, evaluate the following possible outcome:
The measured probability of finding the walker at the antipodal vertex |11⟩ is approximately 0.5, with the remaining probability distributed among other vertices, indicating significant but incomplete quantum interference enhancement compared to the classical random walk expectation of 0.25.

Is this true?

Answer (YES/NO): NO